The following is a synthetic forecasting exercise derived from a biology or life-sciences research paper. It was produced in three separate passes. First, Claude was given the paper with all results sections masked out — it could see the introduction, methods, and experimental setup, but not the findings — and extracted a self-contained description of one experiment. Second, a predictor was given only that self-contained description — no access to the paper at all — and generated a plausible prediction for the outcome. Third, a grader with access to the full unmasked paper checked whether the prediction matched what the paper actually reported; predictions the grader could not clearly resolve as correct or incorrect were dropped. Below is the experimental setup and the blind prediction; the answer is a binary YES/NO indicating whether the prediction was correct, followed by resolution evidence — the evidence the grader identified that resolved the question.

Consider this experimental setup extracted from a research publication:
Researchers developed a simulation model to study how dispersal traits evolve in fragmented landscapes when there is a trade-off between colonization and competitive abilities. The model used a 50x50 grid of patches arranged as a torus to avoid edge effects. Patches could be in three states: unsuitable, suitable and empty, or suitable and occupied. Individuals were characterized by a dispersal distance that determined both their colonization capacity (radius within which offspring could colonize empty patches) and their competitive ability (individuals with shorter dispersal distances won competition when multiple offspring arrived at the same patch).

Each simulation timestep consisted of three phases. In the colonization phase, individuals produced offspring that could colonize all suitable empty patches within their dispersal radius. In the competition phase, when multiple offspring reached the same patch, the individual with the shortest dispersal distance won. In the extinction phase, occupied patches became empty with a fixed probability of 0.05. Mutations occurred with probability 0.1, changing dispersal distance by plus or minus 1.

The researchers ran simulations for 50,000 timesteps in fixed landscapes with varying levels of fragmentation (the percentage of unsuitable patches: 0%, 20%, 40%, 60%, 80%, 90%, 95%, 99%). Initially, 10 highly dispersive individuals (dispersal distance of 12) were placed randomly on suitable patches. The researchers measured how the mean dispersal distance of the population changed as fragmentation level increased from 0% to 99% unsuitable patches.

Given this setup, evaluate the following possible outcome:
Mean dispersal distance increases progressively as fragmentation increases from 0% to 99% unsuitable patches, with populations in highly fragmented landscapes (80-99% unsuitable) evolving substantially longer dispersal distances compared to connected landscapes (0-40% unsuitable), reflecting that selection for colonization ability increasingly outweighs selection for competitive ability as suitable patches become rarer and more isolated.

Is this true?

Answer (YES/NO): NO